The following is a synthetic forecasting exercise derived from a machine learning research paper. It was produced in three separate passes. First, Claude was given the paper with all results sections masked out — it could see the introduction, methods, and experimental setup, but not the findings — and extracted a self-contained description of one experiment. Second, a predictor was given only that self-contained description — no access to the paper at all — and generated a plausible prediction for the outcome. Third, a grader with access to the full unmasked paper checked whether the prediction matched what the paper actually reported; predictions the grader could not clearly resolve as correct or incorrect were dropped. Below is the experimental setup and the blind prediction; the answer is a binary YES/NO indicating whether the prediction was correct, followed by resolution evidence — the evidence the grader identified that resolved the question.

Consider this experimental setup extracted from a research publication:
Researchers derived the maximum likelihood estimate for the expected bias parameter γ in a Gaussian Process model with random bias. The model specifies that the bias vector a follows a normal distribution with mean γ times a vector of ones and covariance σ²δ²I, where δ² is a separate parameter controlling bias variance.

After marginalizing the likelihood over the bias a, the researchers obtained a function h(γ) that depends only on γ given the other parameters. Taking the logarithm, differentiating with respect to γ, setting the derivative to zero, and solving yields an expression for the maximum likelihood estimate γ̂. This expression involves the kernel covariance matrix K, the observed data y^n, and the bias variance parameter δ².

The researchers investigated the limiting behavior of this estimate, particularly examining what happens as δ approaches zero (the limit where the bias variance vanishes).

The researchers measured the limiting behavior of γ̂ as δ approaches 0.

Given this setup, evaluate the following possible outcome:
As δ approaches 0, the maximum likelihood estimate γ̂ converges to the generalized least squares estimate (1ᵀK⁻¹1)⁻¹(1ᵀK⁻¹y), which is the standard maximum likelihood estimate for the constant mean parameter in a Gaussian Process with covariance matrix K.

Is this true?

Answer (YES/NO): NO